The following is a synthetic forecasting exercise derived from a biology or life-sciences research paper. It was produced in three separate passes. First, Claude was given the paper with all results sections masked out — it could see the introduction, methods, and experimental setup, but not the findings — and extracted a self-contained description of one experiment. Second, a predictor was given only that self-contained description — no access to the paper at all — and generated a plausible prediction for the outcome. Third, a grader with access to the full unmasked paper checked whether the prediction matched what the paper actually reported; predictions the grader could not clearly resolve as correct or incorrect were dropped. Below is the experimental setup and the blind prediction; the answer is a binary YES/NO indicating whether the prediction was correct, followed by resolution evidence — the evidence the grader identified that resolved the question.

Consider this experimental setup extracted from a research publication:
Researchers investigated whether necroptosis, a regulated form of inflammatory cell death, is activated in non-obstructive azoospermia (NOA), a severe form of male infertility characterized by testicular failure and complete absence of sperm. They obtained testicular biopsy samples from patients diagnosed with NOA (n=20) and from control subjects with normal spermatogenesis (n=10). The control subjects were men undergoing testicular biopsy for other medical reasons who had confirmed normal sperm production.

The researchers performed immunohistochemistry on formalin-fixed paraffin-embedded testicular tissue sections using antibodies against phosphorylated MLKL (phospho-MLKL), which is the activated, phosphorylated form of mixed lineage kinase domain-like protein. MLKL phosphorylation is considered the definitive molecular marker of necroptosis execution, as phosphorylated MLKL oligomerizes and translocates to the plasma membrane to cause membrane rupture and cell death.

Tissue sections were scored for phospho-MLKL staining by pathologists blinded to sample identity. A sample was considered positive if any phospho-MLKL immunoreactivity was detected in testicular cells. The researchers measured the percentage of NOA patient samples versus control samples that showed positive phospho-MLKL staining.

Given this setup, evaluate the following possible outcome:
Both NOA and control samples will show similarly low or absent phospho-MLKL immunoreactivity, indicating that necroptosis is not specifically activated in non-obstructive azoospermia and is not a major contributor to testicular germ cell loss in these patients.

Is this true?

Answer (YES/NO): NO